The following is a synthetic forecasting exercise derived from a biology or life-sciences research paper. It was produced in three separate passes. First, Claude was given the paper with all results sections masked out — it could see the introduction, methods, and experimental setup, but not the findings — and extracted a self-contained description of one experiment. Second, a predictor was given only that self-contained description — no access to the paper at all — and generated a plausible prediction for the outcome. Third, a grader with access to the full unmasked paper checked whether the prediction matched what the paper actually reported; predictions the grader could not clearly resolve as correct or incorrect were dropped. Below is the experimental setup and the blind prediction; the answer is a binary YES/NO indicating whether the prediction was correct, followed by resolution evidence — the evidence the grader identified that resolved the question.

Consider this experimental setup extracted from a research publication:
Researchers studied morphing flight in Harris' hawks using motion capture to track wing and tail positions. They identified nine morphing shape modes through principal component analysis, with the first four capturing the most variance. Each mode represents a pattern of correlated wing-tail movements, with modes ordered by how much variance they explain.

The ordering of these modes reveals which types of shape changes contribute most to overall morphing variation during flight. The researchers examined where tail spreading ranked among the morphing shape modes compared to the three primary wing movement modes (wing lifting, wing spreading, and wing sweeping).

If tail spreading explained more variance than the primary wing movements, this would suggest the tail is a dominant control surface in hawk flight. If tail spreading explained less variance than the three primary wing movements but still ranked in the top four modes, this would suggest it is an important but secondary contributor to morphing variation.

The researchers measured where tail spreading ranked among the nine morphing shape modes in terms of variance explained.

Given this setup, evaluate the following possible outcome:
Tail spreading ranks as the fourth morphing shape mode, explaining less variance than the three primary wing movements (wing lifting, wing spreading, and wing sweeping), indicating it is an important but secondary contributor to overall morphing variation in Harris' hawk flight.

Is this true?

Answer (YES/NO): YES